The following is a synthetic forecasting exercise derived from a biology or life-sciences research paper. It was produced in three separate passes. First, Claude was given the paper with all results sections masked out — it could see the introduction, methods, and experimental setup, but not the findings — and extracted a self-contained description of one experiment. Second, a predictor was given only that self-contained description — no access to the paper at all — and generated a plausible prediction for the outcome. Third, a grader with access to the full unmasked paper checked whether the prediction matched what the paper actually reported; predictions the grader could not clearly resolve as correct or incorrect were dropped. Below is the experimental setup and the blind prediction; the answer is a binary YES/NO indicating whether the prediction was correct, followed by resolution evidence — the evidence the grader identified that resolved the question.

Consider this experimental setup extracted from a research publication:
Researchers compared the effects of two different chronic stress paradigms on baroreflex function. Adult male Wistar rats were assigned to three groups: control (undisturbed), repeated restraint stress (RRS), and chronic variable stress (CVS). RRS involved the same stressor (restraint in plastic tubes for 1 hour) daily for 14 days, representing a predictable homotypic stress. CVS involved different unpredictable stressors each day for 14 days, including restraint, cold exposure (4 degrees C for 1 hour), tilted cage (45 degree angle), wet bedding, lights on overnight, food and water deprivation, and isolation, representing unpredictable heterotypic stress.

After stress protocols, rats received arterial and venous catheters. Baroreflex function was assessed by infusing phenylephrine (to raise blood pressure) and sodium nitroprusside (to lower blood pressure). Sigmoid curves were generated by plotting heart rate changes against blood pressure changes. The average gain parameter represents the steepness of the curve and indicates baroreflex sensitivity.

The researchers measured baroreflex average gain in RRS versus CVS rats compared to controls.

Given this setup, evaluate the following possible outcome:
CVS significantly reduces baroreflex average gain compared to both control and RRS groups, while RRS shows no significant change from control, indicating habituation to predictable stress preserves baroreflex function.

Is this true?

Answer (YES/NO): NO